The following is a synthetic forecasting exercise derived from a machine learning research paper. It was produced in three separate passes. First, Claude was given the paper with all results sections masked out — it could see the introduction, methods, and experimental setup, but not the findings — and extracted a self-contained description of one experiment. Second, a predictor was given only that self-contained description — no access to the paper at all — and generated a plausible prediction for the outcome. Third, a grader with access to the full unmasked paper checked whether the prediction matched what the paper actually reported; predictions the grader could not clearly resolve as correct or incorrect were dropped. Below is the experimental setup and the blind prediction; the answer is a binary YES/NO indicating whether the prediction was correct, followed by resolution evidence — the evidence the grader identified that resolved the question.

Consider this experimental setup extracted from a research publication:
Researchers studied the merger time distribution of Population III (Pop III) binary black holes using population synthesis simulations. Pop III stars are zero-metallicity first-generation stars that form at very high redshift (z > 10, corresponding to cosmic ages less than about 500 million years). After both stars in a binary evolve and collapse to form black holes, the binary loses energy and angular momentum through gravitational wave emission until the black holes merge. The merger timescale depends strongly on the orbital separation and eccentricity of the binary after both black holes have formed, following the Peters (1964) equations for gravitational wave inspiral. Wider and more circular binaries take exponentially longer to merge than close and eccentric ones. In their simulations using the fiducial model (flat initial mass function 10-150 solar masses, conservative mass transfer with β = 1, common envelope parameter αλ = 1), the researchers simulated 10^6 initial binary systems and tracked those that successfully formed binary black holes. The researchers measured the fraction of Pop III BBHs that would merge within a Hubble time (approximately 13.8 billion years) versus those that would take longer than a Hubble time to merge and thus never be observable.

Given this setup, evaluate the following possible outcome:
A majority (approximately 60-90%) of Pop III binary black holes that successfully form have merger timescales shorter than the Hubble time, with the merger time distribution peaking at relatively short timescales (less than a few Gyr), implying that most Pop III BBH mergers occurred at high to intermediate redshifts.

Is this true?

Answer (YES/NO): NO